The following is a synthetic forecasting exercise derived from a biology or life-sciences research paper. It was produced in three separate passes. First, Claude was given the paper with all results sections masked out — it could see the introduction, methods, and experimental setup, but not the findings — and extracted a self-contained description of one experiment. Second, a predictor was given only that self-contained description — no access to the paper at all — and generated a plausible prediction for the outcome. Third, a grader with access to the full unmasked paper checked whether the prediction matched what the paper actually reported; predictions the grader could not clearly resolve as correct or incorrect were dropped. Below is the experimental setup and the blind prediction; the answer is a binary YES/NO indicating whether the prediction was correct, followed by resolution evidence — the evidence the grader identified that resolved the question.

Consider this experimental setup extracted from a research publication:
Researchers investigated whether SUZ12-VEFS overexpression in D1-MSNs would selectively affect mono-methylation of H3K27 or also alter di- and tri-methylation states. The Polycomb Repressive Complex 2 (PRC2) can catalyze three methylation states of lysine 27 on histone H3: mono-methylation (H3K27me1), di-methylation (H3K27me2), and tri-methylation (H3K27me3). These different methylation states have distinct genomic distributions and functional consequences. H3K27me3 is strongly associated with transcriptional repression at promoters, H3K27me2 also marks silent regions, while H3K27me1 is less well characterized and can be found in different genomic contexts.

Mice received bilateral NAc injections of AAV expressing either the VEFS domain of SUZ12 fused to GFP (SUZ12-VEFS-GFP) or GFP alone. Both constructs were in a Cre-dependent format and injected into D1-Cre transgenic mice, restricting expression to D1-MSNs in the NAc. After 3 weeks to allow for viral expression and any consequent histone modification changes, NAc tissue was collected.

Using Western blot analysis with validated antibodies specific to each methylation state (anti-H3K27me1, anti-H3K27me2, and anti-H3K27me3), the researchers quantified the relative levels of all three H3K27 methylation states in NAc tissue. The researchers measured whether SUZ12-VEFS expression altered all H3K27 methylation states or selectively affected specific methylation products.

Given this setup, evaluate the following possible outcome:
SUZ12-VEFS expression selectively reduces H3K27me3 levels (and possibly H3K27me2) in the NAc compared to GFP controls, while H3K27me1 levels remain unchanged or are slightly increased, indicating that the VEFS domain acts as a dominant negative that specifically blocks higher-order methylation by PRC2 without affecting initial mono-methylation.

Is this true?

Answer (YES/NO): NO